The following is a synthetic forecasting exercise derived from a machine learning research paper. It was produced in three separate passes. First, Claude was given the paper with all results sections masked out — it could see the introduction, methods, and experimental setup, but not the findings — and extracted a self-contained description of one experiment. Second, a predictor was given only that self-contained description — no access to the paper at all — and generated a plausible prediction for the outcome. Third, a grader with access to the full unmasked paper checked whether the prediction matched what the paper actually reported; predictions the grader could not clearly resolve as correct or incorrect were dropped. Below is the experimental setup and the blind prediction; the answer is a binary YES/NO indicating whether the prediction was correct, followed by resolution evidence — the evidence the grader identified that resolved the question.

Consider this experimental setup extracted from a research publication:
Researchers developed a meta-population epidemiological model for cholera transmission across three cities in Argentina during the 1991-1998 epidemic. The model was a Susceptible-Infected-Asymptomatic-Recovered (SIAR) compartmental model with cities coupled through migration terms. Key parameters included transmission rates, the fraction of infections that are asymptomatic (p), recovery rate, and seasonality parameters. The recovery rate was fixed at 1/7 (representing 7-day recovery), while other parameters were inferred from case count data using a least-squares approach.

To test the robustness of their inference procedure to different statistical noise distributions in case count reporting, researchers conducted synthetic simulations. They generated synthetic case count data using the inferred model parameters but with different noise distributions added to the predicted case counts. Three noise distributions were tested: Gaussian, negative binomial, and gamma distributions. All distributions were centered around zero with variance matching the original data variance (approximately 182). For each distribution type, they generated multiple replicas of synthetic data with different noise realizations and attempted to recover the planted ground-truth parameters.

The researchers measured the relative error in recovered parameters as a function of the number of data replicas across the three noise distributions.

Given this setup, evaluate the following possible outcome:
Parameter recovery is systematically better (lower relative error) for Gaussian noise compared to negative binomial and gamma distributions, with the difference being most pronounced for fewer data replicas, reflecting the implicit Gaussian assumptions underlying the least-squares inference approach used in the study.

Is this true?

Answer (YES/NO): NO